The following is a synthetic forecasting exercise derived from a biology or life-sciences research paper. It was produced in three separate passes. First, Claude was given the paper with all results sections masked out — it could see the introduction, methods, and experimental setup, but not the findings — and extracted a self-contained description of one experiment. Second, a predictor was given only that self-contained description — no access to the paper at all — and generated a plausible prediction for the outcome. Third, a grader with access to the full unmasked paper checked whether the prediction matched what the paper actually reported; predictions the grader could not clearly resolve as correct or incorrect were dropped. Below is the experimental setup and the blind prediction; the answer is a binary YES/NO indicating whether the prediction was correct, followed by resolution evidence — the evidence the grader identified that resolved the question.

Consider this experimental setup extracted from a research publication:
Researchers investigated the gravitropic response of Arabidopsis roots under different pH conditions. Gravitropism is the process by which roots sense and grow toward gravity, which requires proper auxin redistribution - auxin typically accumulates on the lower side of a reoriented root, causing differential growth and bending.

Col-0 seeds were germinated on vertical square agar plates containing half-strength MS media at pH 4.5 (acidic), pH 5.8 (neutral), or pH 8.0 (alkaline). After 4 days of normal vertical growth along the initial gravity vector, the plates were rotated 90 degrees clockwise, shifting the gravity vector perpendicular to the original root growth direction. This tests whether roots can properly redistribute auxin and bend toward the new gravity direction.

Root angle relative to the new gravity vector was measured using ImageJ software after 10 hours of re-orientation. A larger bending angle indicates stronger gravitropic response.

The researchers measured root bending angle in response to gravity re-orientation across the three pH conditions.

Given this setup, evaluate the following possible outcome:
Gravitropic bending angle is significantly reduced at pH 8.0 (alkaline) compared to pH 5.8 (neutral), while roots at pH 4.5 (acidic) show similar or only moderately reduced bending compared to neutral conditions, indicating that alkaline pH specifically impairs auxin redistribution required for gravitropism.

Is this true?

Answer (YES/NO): NO